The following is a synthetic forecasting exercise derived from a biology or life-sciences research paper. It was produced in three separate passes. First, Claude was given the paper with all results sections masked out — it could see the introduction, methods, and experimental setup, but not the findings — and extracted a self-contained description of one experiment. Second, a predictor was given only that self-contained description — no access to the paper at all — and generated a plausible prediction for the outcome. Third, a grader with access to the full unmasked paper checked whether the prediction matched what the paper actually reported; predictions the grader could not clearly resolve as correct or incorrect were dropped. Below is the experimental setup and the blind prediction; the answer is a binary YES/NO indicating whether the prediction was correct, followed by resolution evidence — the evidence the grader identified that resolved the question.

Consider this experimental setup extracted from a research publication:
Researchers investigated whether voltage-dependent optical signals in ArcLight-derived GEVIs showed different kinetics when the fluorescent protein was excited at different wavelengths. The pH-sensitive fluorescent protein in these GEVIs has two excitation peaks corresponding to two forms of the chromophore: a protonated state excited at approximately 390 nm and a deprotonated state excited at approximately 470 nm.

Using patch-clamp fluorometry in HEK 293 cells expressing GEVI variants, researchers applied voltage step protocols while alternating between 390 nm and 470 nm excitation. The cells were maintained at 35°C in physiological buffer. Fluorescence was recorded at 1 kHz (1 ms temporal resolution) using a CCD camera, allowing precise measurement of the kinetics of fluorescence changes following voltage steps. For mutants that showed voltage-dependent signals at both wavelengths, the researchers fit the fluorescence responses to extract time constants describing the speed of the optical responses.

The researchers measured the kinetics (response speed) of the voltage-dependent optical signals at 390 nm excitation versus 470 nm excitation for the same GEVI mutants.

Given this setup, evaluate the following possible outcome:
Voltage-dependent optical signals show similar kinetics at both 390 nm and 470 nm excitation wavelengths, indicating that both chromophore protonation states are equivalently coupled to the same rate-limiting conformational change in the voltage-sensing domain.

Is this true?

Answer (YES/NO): NO